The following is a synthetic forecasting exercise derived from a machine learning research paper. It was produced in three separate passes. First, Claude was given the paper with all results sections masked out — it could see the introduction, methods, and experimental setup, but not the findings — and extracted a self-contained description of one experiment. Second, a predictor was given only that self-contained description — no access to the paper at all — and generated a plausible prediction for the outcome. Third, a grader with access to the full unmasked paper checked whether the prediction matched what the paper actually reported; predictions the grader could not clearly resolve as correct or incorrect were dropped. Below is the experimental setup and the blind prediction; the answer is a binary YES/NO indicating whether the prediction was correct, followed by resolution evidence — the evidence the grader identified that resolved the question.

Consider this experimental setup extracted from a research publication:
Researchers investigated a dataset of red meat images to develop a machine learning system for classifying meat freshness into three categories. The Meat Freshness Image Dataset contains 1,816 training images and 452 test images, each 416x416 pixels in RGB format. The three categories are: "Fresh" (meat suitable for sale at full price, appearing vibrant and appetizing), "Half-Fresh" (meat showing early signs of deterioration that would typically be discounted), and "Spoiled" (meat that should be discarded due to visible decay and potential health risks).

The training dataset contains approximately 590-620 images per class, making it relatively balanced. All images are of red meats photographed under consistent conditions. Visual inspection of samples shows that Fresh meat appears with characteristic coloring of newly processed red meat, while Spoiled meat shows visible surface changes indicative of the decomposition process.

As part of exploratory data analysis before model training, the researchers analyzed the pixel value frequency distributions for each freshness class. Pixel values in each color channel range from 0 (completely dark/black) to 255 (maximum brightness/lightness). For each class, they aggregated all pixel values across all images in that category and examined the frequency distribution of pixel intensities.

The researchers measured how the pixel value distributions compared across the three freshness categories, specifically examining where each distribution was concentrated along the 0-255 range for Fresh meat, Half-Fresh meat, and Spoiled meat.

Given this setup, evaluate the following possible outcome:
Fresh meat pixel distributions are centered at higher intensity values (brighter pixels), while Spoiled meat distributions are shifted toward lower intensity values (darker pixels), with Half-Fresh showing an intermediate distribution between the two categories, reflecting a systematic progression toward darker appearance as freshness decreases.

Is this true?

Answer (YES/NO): YES